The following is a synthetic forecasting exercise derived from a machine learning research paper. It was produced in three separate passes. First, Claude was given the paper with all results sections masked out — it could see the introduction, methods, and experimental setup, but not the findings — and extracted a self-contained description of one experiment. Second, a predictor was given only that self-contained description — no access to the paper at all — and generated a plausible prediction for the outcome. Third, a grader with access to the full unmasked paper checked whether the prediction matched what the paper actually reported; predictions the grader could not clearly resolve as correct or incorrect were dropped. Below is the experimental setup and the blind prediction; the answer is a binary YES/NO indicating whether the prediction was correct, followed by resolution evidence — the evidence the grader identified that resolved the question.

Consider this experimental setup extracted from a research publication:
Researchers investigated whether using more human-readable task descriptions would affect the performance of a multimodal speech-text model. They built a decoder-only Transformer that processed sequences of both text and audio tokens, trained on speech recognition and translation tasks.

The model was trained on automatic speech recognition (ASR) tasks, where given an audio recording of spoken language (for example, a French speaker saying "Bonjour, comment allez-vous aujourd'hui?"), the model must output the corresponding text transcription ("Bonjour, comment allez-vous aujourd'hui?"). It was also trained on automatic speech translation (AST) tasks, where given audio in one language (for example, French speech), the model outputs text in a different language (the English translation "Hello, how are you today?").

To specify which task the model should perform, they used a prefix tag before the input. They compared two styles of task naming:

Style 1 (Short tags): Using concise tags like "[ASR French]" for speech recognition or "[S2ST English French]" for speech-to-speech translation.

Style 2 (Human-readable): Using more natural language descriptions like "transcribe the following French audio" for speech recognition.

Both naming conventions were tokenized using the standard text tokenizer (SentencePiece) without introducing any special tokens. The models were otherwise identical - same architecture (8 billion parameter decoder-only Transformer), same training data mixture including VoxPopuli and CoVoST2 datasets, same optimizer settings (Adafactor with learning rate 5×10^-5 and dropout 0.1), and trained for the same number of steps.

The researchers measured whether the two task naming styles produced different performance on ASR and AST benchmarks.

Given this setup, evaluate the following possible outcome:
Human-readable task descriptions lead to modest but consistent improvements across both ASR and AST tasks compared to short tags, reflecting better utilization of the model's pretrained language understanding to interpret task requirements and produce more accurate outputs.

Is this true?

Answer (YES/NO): NO